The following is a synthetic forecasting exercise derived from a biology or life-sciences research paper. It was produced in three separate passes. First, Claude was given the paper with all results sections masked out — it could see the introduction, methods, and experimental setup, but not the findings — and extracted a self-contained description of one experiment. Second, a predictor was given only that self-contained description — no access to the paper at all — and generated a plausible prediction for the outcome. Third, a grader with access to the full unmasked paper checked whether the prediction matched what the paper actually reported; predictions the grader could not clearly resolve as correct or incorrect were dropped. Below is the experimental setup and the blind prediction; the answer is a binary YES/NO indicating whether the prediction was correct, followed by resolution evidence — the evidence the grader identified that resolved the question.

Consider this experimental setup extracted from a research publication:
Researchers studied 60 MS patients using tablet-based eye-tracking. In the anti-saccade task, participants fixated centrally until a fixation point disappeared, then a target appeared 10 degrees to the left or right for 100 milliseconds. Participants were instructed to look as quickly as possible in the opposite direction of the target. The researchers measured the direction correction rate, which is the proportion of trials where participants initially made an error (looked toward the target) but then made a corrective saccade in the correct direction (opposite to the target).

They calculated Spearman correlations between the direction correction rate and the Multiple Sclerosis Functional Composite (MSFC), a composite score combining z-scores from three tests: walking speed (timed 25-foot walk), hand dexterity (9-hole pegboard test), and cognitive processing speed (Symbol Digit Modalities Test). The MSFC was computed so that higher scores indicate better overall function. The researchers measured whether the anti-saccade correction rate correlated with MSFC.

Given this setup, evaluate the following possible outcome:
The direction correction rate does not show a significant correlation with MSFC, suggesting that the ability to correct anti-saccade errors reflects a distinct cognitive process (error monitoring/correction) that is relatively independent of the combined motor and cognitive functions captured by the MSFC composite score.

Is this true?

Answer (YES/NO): YES